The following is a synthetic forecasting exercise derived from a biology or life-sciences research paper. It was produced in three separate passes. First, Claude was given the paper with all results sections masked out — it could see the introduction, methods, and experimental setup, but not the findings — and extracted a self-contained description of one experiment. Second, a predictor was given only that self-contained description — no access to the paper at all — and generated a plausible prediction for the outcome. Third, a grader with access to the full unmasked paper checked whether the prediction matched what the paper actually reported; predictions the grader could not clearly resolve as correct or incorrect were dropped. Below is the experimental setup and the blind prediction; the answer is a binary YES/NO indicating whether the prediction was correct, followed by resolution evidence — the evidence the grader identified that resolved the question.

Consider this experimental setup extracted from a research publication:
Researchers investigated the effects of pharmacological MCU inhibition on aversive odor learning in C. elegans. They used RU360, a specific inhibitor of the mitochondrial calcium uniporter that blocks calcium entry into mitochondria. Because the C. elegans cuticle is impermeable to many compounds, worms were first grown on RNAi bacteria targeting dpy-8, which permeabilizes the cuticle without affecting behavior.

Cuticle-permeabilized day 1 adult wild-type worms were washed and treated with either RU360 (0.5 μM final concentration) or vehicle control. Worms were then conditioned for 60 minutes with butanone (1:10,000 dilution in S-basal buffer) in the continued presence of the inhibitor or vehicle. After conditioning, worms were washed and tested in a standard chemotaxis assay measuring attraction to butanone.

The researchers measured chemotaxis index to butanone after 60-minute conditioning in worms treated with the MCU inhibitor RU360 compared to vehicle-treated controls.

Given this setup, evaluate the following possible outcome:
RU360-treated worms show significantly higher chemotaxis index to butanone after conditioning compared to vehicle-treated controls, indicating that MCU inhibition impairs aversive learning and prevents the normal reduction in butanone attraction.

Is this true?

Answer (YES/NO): YES